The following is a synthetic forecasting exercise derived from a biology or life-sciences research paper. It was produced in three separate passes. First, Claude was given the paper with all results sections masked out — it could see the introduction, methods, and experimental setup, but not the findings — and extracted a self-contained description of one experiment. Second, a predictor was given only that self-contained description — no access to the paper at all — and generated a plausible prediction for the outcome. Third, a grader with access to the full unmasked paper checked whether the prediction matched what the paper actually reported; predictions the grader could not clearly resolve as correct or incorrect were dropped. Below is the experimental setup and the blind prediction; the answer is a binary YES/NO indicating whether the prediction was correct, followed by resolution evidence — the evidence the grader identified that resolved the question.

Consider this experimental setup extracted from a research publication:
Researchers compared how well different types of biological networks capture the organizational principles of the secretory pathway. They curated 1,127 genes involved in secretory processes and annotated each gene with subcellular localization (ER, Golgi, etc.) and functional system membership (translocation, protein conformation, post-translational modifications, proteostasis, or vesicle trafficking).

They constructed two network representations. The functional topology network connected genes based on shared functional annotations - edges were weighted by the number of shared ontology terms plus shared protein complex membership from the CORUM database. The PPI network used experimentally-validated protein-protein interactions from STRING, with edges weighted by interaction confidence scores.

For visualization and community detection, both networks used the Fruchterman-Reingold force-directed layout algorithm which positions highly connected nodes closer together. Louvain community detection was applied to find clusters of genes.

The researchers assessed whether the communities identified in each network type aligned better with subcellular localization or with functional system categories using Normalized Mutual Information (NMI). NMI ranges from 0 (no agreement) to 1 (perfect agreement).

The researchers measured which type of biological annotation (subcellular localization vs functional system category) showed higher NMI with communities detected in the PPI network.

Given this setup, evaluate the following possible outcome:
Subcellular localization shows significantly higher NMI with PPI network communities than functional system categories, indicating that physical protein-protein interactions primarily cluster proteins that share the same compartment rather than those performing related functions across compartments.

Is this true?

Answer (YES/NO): NO